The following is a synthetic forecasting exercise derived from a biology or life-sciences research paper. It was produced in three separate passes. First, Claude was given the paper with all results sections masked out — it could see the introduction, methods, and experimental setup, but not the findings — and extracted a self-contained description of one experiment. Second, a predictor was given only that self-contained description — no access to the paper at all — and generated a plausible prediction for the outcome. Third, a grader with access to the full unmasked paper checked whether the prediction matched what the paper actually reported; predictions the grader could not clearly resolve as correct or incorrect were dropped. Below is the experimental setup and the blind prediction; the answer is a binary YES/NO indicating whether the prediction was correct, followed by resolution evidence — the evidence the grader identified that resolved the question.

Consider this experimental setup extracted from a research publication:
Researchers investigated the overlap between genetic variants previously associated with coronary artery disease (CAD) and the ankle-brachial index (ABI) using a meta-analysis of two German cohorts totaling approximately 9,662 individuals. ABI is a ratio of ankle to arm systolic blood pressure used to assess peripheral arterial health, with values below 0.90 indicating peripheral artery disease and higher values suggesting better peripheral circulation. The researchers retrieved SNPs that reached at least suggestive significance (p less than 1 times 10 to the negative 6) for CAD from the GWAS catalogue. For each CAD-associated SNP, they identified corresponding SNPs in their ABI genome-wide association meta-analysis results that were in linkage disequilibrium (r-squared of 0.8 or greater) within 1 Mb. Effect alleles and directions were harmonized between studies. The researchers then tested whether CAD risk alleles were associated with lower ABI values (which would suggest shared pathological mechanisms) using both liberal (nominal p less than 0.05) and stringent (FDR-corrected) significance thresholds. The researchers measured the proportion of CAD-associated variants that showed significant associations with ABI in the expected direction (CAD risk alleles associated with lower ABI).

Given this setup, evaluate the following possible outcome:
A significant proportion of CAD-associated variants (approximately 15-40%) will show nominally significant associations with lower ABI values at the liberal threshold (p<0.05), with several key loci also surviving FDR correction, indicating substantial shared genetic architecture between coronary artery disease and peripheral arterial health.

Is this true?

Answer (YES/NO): NO